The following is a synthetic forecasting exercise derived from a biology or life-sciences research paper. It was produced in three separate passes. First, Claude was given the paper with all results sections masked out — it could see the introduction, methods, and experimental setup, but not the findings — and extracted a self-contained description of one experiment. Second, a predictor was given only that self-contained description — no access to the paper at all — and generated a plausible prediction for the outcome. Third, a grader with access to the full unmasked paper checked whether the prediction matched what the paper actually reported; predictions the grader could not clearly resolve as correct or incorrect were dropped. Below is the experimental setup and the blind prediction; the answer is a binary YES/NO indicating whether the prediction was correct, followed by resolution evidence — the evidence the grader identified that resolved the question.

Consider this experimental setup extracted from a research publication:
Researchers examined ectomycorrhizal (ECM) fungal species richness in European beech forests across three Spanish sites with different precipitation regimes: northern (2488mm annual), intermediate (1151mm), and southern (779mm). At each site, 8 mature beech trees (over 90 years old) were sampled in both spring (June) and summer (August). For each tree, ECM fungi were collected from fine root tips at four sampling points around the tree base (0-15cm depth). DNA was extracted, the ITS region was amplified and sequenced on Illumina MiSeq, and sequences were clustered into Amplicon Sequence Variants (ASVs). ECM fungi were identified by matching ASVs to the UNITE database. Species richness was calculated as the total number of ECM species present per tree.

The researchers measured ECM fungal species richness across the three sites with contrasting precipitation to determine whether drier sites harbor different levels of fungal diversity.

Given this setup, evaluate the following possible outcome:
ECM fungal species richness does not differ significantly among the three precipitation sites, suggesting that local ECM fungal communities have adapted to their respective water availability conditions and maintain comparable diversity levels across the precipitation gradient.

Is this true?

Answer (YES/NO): YES